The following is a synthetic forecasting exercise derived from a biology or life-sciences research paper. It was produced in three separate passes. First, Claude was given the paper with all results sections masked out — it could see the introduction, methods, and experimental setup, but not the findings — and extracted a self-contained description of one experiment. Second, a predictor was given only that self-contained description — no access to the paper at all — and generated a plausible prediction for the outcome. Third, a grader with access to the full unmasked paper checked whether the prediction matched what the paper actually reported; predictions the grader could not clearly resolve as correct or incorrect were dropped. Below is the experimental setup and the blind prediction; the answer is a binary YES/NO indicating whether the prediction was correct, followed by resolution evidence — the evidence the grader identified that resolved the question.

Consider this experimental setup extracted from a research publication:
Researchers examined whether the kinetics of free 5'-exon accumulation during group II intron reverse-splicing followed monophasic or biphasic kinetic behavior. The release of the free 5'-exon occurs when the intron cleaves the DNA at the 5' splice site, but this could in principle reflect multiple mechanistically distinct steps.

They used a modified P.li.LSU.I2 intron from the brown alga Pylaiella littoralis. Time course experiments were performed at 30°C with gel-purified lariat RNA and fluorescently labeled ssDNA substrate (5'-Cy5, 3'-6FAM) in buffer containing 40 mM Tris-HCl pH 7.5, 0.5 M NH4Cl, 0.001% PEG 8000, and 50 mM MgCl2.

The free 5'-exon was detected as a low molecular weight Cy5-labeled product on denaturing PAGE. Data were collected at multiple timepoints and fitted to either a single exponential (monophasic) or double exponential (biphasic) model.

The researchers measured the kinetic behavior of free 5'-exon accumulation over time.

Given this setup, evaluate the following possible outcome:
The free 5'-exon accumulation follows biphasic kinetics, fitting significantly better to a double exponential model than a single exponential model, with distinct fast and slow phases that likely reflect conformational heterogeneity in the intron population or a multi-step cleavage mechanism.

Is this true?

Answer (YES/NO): NO